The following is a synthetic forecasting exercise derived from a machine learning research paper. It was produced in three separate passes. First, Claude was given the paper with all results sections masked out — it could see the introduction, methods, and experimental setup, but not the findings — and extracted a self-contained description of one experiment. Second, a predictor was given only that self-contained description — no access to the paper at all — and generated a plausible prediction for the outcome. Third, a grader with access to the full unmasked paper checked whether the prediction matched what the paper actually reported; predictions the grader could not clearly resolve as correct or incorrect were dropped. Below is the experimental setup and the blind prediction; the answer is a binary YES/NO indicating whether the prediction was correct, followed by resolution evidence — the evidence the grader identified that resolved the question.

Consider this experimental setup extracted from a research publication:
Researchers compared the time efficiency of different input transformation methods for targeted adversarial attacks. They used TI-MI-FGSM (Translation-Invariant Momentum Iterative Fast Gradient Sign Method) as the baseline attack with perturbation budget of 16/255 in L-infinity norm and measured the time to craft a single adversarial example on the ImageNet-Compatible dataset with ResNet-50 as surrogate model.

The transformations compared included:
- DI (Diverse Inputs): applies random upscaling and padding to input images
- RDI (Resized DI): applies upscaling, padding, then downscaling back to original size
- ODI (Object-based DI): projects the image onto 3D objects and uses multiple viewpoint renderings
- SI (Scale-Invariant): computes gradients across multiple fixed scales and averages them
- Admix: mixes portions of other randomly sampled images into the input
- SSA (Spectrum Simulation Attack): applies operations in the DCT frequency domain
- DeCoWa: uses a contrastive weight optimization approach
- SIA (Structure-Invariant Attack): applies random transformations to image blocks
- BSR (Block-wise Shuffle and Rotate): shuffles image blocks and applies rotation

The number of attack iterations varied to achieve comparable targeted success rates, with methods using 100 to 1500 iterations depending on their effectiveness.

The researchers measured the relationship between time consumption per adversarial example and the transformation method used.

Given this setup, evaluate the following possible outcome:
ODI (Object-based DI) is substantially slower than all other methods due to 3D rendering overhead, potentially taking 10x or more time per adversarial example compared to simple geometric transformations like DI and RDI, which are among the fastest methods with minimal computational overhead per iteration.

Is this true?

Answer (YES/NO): NO